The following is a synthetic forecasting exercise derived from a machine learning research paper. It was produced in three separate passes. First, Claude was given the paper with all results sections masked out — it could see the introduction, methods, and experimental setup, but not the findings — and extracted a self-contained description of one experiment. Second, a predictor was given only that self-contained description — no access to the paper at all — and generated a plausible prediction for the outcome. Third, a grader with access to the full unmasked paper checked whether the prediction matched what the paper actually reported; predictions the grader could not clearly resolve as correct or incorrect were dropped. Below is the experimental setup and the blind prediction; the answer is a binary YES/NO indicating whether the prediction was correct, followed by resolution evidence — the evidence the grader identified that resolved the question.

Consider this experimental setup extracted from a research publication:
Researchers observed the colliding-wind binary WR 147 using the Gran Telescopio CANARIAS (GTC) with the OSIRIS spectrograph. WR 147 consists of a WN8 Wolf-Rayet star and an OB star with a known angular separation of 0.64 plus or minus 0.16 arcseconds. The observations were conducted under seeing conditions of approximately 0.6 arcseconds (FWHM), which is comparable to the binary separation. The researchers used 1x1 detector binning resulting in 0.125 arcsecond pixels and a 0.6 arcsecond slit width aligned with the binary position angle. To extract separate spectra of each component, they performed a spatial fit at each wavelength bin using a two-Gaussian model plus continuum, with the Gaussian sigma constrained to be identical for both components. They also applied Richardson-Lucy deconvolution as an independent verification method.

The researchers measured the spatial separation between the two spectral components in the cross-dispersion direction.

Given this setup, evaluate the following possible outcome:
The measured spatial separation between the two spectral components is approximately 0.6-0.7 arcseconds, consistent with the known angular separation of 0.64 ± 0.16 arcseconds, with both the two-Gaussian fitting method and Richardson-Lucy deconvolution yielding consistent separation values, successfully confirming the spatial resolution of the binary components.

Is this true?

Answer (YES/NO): YES